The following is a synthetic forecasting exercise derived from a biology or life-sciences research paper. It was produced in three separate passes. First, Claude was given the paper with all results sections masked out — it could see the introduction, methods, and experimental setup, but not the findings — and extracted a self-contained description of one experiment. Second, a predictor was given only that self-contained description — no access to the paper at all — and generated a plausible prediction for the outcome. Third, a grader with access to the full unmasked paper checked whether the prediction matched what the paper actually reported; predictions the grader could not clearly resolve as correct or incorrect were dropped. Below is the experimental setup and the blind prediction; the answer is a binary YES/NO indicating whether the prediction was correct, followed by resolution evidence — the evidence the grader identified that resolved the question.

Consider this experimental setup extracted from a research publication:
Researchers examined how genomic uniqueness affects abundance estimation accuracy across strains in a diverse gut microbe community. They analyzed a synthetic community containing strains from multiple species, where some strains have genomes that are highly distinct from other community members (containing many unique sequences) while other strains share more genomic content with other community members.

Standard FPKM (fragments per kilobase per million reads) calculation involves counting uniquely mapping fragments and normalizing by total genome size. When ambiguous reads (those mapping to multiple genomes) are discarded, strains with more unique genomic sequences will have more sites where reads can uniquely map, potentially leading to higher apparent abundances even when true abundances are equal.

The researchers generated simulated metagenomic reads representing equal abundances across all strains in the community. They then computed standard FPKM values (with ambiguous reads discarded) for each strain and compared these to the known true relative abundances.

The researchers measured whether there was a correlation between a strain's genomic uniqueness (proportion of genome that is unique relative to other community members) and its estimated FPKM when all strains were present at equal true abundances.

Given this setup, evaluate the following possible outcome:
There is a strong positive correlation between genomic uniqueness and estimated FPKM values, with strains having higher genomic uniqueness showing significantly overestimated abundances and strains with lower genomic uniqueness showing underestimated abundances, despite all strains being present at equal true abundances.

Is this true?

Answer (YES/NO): YES